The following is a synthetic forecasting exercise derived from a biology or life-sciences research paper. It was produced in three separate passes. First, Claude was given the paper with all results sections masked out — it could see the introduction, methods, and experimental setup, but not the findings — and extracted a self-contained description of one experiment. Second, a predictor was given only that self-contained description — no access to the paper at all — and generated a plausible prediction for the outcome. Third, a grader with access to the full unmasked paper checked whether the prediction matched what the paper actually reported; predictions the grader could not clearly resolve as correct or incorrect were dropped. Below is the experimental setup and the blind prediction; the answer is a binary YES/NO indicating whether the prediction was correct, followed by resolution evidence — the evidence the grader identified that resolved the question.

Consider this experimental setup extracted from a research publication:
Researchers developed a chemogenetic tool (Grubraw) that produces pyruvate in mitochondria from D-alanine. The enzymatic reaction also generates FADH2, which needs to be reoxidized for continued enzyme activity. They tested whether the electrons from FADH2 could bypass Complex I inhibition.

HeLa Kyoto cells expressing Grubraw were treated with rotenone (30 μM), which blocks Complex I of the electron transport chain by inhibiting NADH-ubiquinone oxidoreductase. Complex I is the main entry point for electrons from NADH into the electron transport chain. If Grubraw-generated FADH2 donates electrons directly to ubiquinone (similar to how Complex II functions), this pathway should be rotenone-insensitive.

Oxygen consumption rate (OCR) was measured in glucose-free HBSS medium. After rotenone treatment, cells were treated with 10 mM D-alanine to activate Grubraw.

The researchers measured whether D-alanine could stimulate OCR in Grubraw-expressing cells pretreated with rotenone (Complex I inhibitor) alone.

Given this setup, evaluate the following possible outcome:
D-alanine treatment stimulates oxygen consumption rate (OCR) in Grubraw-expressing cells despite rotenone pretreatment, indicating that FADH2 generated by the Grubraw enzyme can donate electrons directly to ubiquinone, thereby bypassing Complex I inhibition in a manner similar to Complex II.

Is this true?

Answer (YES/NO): YES